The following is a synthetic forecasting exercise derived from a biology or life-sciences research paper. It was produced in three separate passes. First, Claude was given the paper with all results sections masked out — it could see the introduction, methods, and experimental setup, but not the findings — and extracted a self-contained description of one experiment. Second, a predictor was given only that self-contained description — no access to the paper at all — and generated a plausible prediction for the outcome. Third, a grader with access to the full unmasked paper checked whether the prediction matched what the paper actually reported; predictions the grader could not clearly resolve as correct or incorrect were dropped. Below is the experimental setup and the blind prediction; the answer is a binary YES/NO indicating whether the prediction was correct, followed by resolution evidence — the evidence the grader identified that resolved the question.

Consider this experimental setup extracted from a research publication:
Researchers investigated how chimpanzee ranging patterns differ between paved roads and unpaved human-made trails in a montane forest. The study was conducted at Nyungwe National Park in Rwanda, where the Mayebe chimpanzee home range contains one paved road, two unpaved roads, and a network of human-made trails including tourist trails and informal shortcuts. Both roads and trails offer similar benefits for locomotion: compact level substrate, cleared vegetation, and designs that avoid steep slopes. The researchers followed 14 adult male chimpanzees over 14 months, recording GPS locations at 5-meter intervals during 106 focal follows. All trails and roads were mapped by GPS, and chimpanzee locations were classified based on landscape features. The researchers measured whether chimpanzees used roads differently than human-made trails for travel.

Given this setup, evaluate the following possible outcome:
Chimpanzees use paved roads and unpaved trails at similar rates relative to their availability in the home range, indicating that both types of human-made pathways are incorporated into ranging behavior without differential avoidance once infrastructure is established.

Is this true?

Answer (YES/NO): NO